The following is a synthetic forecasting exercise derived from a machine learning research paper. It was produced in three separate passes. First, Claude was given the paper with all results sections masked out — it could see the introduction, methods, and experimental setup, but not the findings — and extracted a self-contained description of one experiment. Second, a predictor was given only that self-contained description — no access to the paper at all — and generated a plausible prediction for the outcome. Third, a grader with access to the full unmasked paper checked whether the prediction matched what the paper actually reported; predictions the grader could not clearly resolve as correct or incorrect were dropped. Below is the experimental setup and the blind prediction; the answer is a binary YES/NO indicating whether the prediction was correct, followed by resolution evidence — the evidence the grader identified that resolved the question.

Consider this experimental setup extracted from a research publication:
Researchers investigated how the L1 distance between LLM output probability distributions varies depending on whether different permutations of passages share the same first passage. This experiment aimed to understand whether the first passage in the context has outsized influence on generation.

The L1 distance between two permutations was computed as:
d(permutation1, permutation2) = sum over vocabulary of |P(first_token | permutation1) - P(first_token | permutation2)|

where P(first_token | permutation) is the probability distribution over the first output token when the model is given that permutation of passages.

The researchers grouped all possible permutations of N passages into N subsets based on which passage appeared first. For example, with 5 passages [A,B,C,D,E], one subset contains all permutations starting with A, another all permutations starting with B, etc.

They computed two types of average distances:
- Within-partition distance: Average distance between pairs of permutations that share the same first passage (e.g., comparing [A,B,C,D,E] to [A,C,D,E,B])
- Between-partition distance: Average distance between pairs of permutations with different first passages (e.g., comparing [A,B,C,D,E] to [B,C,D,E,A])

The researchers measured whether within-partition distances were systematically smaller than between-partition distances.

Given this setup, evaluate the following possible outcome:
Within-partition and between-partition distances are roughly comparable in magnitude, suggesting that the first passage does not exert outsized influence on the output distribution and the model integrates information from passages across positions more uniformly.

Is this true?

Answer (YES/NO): NO